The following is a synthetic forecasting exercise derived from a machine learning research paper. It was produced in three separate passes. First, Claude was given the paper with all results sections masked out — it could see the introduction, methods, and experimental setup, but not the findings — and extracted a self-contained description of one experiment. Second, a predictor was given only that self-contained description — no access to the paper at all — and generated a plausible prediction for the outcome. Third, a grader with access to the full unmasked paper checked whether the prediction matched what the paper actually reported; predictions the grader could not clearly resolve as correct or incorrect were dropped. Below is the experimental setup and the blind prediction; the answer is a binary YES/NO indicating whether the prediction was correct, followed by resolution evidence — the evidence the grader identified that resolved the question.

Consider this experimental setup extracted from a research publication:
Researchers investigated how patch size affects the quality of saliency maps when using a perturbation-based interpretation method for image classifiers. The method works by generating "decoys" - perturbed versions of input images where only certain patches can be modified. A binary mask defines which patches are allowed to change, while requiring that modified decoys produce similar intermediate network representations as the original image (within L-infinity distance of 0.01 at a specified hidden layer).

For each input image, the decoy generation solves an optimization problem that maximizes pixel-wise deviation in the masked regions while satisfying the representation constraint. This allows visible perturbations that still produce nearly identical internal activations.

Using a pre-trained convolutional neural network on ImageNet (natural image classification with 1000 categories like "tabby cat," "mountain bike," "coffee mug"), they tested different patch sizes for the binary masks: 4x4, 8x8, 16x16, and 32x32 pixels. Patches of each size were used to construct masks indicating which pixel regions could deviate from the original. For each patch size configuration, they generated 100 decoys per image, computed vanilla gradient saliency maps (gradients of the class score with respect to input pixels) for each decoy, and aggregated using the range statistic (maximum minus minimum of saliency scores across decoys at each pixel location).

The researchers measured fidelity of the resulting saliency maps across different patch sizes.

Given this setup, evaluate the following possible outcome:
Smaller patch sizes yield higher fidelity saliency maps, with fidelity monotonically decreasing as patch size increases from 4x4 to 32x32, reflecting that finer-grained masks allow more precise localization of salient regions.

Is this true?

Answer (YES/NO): NO